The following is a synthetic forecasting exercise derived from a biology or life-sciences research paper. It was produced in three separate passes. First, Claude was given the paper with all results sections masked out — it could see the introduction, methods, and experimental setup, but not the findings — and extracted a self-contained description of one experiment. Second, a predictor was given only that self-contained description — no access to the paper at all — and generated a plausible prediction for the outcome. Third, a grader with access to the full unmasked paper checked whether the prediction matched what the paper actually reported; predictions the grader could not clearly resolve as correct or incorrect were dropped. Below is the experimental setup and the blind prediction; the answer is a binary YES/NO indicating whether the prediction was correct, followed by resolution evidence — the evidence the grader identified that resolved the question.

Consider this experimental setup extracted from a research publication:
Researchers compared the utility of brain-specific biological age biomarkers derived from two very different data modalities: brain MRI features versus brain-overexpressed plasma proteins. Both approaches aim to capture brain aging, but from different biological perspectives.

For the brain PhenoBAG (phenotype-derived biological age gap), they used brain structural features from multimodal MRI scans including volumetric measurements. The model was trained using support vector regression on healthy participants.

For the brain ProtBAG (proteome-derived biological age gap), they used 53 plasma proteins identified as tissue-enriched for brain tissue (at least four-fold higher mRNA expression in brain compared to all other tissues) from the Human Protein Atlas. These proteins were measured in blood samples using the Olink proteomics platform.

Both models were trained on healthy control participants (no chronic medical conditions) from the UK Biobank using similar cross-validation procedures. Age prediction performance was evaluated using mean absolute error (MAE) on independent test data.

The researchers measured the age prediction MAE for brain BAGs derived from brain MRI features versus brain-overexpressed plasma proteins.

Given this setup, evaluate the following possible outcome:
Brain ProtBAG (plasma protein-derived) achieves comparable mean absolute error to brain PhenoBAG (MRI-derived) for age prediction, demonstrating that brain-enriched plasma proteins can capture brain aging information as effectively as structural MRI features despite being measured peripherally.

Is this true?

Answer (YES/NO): YES